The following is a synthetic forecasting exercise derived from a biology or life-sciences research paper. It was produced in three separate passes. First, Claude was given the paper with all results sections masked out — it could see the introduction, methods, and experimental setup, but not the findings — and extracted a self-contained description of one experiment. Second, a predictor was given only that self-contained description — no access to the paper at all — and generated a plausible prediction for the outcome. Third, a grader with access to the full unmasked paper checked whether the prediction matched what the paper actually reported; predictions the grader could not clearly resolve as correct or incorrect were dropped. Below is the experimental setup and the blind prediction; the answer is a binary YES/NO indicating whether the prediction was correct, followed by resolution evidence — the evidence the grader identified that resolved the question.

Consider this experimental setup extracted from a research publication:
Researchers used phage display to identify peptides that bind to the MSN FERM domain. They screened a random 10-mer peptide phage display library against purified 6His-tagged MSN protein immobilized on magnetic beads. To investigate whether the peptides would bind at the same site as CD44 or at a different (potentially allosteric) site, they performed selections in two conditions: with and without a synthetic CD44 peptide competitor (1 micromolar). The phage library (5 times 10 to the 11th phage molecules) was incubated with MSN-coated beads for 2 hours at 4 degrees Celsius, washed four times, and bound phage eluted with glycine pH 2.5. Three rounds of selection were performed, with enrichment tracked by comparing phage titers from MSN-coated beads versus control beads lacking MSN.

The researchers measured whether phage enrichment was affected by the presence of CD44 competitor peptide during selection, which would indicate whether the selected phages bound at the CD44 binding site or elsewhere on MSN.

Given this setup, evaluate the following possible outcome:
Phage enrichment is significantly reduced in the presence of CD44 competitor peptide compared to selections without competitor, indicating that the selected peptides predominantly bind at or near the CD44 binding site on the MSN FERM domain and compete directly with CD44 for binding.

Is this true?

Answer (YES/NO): NO